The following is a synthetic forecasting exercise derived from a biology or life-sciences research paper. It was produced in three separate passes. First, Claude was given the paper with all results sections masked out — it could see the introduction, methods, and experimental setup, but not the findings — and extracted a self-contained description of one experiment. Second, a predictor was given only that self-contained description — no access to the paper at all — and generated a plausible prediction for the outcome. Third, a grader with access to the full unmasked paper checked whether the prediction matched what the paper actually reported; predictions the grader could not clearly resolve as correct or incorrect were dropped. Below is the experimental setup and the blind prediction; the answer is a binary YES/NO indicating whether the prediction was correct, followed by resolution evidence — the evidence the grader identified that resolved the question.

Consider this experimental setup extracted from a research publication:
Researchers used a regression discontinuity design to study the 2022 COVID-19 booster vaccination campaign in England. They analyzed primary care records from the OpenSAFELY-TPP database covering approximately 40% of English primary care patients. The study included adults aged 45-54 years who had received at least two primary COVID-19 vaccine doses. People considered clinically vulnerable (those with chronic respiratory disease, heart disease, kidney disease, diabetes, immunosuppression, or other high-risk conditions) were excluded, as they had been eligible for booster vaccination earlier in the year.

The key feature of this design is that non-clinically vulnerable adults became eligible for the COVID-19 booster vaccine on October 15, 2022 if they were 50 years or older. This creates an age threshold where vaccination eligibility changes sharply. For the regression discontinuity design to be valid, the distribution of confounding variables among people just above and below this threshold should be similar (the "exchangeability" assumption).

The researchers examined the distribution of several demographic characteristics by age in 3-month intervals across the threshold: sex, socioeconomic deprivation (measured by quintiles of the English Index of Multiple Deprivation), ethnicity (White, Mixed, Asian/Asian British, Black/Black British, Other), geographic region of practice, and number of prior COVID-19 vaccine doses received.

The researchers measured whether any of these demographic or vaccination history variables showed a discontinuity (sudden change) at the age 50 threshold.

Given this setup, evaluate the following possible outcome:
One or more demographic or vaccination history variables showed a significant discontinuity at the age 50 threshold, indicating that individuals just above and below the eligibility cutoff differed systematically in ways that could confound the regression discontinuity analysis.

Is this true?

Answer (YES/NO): NO